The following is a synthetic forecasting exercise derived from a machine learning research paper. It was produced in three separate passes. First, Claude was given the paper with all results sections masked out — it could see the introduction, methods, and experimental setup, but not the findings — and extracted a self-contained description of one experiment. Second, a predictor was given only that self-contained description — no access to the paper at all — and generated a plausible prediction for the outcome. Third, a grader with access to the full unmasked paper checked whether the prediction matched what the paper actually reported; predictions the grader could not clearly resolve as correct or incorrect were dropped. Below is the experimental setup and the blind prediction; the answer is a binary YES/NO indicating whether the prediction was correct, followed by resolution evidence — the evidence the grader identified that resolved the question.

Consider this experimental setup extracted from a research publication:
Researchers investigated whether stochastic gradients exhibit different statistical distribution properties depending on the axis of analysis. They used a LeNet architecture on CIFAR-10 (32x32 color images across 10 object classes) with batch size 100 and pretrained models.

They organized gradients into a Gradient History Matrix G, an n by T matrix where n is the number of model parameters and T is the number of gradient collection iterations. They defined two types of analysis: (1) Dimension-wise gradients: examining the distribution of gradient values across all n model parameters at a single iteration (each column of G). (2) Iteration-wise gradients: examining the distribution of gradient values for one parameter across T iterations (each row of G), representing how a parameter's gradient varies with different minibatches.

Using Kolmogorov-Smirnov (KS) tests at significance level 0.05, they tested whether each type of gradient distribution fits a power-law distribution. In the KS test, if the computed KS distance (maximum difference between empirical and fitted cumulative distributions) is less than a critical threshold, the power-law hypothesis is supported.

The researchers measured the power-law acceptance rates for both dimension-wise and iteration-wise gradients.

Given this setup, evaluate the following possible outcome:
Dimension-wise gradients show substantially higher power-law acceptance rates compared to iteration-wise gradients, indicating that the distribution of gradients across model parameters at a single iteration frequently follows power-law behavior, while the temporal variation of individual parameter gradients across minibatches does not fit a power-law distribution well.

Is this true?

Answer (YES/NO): YES